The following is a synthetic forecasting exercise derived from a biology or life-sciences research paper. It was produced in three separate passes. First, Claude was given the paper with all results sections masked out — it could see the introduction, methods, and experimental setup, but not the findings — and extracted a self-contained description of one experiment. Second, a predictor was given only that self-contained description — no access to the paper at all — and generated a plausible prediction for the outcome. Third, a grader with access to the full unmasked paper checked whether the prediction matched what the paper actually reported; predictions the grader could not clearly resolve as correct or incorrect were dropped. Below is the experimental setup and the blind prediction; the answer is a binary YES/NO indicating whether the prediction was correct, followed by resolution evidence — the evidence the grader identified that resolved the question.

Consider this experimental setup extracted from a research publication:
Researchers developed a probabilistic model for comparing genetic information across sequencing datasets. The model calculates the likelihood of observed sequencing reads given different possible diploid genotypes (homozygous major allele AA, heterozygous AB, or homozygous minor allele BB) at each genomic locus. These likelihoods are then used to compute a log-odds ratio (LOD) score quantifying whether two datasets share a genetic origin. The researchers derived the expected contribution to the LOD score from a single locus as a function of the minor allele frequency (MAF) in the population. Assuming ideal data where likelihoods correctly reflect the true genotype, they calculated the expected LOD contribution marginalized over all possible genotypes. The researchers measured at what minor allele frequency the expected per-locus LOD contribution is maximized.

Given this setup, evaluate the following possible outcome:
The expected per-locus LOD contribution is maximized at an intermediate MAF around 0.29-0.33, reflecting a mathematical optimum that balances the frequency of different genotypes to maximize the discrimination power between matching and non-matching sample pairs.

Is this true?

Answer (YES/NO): NO